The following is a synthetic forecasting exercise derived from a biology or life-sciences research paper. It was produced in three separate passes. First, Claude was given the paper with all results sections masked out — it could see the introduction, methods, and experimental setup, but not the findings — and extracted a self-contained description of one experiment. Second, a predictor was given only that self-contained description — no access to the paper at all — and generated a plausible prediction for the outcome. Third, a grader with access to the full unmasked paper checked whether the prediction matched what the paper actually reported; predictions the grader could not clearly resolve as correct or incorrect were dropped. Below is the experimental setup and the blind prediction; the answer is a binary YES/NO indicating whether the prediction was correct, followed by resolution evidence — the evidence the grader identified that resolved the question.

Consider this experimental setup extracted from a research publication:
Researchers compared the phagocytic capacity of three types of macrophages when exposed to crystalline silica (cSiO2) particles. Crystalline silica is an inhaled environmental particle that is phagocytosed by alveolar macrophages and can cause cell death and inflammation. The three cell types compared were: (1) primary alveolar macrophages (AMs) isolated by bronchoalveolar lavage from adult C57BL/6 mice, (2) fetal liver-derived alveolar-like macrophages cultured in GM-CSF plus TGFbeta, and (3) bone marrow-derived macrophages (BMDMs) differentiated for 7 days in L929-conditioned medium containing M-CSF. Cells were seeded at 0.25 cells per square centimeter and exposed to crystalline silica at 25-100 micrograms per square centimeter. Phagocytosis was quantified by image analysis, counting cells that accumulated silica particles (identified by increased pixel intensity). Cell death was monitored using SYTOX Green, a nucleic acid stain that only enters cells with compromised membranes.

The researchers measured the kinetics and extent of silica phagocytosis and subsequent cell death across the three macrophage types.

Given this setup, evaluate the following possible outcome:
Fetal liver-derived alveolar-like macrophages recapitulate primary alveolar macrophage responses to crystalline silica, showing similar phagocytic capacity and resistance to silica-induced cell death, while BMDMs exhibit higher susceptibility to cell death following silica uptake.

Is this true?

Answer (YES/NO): YES